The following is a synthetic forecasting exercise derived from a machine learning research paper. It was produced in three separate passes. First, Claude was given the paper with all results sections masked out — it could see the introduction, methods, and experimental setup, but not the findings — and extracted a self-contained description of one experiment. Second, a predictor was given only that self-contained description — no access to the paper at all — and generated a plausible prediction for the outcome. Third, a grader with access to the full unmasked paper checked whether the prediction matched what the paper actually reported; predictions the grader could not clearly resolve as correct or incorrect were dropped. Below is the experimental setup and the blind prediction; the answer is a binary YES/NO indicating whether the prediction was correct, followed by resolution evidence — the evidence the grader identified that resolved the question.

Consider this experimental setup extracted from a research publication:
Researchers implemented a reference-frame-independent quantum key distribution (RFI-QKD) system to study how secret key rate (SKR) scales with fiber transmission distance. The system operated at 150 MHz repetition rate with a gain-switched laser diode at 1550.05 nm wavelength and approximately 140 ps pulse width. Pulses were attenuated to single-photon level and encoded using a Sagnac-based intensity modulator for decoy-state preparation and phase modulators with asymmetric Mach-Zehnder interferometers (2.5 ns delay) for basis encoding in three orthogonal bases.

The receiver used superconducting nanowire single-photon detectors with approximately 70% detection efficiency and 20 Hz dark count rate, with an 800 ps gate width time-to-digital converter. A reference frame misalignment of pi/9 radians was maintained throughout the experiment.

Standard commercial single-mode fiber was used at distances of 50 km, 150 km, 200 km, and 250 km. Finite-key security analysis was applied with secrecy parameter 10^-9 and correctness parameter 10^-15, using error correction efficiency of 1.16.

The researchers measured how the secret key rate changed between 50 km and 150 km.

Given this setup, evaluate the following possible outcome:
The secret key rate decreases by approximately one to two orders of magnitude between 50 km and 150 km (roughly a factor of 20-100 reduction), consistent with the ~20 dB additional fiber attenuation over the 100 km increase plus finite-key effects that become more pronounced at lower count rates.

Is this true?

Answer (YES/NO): NO